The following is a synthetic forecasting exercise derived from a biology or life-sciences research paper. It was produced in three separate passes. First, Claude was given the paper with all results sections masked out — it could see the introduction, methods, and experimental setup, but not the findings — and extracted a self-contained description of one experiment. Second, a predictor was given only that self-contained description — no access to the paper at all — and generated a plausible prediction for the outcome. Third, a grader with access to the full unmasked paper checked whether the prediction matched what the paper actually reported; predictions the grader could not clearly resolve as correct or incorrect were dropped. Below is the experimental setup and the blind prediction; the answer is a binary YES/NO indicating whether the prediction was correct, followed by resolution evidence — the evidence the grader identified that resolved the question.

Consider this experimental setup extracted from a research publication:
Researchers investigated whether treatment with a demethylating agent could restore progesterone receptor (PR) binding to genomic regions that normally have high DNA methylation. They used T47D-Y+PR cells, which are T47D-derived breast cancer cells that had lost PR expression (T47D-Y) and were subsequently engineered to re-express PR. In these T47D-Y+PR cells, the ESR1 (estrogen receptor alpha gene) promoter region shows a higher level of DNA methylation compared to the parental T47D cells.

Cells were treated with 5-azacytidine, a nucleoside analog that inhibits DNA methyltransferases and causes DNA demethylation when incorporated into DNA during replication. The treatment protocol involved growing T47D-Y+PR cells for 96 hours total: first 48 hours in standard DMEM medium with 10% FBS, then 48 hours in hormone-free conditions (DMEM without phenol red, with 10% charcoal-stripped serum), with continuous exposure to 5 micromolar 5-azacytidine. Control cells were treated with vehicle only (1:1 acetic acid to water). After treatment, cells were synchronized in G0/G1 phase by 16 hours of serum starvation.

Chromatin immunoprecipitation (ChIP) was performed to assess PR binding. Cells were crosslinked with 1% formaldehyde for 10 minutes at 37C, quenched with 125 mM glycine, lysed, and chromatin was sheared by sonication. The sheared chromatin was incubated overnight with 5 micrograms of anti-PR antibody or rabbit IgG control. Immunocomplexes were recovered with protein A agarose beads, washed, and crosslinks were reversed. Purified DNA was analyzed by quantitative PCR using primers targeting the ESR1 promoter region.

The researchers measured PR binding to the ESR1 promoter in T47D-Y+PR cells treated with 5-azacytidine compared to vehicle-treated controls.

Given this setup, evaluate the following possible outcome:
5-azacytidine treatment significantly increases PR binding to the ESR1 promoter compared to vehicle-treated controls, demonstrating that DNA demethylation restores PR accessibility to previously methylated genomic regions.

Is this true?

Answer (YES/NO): NO